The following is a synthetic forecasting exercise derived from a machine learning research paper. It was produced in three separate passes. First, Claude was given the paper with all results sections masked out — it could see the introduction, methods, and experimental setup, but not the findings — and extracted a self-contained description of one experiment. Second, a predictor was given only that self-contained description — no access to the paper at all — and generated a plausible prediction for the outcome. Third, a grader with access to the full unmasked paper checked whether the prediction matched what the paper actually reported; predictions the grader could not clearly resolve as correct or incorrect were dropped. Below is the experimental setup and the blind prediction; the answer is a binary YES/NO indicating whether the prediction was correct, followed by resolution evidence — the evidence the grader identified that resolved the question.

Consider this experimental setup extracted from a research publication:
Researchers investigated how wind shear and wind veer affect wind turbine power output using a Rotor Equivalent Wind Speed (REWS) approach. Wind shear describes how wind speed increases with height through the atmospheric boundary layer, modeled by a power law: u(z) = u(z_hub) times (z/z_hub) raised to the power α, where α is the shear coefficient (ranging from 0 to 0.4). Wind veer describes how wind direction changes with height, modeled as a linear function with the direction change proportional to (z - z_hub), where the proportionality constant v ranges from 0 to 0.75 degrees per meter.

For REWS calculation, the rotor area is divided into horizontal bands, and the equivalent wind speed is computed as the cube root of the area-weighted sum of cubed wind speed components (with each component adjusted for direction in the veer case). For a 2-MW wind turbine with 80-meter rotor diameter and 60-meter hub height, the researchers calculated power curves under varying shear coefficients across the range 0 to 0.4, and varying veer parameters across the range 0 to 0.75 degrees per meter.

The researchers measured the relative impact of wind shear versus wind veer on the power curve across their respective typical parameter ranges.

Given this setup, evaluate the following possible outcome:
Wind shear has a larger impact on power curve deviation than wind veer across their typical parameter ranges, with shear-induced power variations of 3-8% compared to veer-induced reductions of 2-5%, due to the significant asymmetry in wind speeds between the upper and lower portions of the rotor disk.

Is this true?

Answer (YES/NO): NO